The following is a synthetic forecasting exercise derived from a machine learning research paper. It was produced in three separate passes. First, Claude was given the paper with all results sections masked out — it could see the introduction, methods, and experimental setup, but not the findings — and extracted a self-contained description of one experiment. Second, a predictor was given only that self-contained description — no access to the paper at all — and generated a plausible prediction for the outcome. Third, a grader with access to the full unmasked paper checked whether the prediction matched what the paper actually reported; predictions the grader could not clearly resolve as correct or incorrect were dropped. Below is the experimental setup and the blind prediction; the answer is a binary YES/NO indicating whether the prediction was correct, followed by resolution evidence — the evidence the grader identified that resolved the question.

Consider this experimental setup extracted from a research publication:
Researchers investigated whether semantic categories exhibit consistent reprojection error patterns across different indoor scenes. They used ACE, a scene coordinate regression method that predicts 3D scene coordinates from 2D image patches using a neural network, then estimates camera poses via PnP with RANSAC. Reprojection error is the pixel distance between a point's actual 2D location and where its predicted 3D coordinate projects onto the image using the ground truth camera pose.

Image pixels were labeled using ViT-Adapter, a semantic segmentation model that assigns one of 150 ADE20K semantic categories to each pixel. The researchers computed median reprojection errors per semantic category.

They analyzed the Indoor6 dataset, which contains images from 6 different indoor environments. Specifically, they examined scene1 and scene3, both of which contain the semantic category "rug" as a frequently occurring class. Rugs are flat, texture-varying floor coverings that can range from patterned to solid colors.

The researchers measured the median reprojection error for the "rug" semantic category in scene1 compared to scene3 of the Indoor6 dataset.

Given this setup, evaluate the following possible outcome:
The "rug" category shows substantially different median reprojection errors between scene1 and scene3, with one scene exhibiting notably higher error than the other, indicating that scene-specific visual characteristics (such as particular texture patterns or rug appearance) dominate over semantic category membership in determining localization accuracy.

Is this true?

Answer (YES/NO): YES